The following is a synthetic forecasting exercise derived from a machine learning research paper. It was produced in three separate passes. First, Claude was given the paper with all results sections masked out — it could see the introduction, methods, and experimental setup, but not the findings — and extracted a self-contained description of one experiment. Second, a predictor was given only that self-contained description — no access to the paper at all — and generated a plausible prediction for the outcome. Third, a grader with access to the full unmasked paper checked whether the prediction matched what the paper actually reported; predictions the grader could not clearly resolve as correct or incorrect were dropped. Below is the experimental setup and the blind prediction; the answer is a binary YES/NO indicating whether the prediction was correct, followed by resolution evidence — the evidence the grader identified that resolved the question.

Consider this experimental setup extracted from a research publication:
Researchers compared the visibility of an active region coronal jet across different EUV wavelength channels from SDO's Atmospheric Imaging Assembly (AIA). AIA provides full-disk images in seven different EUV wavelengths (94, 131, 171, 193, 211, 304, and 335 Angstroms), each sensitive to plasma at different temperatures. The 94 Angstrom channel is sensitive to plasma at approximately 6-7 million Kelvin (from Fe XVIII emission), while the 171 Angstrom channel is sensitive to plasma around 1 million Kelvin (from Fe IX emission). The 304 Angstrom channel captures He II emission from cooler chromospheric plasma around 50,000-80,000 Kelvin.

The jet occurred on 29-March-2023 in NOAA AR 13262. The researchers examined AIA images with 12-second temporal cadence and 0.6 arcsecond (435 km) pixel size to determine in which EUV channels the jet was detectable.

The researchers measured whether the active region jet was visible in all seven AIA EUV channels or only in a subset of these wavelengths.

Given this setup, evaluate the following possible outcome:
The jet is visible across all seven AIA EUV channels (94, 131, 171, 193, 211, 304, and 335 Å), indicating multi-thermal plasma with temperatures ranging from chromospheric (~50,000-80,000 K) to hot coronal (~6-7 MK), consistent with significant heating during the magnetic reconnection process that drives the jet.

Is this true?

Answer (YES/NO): YES